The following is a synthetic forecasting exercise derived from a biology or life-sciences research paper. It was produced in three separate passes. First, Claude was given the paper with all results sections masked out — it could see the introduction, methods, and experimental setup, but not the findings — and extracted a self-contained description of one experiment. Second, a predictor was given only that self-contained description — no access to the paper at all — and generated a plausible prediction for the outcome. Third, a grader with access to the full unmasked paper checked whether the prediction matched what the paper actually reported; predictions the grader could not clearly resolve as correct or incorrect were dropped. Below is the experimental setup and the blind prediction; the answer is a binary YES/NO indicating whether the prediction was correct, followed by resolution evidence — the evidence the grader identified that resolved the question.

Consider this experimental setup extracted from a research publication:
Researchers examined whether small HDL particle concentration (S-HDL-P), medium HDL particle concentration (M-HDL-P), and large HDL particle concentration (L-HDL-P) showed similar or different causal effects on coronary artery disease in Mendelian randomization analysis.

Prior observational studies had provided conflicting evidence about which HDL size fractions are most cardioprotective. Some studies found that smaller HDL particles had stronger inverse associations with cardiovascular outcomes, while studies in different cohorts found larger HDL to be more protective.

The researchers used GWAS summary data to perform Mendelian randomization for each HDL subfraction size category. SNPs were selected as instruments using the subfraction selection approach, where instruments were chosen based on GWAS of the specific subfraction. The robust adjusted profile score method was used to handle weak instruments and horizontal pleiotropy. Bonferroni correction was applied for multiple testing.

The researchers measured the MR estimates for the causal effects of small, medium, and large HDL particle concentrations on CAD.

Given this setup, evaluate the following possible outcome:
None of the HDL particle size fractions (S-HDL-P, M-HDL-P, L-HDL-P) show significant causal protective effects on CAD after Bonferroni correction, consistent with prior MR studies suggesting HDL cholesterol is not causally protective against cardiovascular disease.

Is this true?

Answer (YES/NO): NO